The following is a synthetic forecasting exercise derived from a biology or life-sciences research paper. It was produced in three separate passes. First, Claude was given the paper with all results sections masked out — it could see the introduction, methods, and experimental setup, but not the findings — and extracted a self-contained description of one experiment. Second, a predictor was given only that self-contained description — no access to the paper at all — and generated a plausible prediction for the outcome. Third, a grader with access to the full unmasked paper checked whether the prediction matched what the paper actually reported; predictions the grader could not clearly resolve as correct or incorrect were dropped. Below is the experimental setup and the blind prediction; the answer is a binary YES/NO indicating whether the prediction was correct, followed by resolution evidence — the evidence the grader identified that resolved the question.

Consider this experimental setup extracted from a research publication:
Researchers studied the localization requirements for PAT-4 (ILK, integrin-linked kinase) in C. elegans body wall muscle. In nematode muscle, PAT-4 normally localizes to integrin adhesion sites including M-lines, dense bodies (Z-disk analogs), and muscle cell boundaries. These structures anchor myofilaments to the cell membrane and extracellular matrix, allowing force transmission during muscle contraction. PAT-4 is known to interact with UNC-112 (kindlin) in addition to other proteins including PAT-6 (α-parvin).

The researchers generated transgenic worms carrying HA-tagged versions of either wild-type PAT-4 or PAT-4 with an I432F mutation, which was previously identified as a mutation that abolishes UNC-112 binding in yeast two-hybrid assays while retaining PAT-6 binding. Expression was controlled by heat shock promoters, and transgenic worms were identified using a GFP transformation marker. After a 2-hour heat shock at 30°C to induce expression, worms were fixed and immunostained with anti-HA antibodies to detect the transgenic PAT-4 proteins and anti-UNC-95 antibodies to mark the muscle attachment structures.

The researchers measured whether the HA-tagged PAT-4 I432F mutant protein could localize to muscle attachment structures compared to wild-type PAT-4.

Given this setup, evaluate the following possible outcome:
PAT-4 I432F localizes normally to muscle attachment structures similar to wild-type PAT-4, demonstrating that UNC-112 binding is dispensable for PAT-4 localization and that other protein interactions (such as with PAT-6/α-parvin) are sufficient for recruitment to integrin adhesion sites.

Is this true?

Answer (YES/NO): NO